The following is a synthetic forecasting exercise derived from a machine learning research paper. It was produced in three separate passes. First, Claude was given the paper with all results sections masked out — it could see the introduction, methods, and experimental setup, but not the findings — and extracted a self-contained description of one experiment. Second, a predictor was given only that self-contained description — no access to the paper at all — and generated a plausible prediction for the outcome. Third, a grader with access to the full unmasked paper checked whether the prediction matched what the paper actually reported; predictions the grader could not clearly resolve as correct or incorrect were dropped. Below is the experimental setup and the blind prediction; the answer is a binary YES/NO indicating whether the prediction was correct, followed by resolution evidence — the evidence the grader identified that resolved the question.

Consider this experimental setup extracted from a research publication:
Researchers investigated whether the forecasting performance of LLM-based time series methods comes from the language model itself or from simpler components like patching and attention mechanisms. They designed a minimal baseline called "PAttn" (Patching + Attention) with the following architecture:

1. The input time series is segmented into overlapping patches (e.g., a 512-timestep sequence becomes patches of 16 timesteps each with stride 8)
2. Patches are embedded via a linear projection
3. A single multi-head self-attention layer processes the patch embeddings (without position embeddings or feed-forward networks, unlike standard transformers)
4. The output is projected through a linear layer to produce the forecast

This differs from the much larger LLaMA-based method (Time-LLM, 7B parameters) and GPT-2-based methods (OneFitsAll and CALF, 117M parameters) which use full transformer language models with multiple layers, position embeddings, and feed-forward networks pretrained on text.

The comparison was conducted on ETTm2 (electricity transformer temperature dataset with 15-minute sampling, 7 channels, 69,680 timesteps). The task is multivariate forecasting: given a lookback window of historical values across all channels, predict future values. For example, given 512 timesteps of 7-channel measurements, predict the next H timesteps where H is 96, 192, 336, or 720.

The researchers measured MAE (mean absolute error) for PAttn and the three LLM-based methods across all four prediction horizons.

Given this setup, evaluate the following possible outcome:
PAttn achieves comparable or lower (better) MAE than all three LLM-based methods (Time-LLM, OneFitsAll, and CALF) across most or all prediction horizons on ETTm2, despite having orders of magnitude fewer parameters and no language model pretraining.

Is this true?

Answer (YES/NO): YES